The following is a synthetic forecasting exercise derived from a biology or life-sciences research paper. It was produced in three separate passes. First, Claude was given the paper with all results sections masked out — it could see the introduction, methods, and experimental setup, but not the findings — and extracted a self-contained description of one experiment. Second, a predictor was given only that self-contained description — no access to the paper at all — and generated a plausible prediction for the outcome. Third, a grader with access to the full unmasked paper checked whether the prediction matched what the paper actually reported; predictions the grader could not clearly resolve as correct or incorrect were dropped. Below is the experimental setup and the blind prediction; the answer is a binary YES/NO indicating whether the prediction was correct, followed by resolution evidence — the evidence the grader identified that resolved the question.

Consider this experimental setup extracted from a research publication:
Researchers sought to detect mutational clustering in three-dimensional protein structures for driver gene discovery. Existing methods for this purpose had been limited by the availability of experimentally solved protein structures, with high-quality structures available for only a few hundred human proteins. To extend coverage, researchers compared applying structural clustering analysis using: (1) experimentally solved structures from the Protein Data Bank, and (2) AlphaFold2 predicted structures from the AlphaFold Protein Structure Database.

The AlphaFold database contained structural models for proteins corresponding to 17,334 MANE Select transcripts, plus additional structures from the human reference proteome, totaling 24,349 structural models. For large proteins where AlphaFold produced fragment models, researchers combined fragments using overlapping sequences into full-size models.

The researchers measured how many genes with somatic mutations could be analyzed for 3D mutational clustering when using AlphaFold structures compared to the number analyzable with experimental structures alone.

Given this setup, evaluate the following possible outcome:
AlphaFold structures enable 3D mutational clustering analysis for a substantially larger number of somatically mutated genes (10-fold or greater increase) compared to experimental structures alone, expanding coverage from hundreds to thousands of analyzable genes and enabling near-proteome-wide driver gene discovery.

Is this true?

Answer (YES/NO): YES